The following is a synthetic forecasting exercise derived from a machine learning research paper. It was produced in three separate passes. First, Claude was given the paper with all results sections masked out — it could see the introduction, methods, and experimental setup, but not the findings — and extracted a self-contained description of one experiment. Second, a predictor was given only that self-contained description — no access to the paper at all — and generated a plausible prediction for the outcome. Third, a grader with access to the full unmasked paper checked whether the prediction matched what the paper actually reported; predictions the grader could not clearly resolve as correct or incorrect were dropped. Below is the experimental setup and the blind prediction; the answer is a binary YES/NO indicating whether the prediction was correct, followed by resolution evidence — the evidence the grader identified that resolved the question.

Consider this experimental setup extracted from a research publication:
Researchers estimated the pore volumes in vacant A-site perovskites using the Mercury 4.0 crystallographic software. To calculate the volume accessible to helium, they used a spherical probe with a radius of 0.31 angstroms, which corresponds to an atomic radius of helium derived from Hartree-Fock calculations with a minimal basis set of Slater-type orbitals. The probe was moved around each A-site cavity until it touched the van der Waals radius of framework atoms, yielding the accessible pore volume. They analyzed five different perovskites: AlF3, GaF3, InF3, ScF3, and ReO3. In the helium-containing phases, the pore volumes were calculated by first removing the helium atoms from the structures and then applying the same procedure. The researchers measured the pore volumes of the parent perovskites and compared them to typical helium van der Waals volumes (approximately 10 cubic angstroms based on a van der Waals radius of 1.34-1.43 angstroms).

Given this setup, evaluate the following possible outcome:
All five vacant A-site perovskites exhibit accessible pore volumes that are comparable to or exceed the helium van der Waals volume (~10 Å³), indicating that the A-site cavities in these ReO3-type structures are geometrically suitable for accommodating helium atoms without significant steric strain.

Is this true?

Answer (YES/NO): NO